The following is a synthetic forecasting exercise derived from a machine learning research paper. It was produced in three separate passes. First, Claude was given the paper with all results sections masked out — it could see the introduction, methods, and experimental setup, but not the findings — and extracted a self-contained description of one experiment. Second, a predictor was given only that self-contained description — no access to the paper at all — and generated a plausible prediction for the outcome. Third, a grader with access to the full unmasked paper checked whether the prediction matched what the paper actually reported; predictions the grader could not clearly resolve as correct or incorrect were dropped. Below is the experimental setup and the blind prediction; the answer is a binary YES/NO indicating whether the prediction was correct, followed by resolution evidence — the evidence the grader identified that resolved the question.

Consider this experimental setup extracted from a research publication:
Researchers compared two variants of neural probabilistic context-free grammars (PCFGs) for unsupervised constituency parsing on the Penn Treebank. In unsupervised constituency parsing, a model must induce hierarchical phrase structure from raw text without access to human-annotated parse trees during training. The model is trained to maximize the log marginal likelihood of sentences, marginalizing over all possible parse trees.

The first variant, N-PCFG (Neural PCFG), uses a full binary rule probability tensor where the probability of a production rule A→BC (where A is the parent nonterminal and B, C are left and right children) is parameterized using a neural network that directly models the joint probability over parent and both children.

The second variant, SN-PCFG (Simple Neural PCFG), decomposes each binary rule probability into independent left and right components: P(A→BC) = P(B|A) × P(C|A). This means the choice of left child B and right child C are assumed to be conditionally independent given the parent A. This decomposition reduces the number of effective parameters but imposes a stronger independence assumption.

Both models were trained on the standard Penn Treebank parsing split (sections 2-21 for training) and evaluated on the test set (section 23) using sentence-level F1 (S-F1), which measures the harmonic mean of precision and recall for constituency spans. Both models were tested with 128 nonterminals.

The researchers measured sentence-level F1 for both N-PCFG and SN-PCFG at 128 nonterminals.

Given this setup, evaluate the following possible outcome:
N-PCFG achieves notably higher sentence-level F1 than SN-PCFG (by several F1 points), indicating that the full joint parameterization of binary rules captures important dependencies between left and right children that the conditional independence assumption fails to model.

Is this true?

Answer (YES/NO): YES